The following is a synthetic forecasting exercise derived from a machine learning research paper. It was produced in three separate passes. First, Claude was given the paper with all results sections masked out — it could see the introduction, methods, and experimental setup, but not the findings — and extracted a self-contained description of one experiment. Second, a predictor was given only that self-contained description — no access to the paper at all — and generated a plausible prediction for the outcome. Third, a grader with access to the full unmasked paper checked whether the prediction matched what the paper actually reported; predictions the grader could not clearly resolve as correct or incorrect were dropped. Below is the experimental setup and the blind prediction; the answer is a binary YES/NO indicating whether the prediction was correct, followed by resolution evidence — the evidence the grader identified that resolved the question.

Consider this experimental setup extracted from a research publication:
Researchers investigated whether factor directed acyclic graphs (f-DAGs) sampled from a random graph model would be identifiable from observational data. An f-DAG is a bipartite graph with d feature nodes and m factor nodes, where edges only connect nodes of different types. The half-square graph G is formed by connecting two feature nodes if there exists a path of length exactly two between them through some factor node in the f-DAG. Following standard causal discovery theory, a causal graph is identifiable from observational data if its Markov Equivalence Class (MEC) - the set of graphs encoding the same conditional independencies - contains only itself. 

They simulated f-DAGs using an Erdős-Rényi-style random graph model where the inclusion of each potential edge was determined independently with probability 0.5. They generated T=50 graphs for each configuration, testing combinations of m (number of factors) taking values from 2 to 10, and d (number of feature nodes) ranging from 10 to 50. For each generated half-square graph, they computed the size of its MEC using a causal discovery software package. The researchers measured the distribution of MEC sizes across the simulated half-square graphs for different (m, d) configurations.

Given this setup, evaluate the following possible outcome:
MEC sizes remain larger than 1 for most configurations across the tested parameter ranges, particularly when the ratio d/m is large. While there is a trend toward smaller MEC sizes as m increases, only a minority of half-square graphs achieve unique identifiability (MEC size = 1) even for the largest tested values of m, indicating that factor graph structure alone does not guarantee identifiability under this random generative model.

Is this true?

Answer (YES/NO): NO